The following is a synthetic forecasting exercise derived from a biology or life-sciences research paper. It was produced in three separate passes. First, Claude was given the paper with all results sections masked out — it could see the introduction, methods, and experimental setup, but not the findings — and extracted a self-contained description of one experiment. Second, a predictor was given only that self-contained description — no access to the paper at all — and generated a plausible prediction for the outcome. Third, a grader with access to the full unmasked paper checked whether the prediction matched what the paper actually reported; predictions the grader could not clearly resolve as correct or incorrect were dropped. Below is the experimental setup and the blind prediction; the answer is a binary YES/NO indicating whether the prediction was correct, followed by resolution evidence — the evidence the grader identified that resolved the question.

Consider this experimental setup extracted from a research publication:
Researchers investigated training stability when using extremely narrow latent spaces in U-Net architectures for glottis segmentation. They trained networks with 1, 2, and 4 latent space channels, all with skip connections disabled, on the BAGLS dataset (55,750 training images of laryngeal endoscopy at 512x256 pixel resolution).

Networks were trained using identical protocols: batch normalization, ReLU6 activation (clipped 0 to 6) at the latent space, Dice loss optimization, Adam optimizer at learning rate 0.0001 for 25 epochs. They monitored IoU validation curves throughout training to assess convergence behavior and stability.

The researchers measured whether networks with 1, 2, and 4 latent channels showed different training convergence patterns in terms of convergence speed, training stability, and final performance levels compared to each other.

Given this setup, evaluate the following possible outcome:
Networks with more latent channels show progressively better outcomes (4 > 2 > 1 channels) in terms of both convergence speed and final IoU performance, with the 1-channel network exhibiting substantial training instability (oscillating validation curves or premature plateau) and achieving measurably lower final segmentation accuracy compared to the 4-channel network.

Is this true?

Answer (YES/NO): NO